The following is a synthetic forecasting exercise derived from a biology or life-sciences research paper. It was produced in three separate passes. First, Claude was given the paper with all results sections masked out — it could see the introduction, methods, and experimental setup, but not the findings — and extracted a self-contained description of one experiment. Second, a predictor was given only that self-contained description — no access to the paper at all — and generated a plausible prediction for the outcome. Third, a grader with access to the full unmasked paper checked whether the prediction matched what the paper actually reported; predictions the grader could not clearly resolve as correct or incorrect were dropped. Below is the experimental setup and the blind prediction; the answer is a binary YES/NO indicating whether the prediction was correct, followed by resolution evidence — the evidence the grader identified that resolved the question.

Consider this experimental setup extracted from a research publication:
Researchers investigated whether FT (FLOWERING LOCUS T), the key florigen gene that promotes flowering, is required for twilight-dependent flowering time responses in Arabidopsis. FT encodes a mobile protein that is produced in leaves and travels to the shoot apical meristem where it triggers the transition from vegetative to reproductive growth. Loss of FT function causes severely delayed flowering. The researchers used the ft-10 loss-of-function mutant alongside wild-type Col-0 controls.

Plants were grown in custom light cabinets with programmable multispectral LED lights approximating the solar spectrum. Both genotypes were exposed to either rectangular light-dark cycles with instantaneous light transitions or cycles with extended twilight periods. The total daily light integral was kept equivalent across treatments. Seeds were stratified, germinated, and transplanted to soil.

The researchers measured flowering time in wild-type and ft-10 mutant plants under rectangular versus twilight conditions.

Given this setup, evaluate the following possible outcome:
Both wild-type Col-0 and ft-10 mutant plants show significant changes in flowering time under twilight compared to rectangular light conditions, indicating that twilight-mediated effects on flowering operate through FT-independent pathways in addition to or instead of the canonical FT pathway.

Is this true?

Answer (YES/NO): NO